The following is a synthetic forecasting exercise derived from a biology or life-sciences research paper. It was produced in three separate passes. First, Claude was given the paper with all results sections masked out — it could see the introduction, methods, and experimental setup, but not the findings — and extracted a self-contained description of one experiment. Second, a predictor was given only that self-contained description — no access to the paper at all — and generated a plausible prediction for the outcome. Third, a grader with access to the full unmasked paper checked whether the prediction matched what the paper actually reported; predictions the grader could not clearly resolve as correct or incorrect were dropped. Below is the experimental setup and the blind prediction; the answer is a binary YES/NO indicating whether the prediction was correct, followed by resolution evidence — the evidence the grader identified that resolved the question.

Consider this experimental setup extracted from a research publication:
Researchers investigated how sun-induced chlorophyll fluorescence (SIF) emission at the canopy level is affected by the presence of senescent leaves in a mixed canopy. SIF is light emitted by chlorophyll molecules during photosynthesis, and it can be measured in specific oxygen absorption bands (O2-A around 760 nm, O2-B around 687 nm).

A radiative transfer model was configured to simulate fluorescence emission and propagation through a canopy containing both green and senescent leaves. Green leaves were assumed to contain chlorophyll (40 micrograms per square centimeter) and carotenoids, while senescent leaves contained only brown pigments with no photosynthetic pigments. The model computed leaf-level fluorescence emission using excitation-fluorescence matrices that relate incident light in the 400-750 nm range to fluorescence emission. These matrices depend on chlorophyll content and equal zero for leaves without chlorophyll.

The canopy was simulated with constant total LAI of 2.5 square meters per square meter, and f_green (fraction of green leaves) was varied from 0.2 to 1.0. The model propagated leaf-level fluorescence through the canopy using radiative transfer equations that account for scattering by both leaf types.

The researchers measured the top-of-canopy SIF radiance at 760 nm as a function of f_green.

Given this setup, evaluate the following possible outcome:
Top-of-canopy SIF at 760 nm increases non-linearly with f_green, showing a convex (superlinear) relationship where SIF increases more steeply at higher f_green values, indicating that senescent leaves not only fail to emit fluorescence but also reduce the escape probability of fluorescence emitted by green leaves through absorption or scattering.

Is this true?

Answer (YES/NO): NO